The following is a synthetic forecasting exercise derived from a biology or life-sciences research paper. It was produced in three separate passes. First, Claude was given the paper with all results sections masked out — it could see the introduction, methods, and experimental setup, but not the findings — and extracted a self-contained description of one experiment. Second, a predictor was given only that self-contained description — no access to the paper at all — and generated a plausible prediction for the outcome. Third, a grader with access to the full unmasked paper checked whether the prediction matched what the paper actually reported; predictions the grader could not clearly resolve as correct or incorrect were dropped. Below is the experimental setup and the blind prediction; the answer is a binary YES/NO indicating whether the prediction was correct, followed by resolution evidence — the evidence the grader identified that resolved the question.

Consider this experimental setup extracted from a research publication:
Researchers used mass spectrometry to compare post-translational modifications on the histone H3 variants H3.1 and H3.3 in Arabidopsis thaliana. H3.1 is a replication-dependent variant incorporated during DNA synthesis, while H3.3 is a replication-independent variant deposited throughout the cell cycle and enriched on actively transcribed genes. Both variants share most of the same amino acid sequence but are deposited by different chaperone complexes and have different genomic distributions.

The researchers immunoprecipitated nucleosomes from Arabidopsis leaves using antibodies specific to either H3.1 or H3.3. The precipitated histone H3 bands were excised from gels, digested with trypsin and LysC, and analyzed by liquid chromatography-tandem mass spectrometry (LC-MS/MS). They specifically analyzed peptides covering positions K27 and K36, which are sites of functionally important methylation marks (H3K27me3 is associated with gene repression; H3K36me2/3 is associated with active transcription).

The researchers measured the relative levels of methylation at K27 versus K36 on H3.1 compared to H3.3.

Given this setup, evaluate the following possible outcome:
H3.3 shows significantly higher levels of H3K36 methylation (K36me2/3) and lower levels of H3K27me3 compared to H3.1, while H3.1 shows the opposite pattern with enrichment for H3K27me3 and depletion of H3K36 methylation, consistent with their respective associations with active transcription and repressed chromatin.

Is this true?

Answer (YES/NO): NO